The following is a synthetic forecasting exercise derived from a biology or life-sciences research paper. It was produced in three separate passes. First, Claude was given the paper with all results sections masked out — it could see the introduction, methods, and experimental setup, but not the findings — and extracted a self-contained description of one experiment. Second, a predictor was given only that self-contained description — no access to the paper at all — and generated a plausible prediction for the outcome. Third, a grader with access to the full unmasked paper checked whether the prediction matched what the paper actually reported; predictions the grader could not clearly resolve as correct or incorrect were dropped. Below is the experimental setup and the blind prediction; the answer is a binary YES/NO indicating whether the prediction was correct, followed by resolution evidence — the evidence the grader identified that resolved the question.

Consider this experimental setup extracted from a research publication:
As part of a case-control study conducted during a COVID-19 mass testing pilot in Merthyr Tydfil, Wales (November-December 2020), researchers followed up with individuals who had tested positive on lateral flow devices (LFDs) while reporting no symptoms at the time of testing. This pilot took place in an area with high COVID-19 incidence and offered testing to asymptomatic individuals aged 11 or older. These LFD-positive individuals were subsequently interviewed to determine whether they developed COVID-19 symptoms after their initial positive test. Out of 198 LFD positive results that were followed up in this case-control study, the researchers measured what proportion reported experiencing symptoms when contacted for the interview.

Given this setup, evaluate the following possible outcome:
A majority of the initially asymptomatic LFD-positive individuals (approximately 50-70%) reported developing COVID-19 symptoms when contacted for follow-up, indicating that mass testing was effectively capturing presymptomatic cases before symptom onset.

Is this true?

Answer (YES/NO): NO